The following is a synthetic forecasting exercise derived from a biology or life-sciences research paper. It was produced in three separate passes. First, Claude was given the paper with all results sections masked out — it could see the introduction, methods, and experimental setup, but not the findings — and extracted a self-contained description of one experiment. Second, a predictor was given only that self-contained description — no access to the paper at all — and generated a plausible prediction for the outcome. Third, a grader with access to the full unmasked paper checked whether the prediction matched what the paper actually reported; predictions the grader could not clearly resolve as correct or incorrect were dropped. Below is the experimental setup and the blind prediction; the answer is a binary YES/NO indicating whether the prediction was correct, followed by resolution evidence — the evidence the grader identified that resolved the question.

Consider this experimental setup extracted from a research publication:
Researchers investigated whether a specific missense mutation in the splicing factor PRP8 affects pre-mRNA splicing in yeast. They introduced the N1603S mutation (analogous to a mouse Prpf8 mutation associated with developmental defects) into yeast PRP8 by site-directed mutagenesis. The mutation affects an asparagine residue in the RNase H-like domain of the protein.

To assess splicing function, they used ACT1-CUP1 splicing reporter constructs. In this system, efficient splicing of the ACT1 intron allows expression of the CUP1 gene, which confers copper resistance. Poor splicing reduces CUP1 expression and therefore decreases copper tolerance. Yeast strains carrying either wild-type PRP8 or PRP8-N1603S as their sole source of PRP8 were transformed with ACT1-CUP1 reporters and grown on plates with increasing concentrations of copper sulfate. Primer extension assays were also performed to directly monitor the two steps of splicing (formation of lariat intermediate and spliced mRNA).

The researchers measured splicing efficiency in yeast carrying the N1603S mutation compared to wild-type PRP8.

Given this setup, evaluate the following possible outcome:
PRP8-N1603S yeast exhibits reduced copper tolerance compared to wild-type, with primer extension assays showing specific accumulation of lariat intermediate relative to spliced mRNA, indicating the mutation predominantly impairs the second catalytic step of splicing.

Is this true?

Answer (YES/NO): YES